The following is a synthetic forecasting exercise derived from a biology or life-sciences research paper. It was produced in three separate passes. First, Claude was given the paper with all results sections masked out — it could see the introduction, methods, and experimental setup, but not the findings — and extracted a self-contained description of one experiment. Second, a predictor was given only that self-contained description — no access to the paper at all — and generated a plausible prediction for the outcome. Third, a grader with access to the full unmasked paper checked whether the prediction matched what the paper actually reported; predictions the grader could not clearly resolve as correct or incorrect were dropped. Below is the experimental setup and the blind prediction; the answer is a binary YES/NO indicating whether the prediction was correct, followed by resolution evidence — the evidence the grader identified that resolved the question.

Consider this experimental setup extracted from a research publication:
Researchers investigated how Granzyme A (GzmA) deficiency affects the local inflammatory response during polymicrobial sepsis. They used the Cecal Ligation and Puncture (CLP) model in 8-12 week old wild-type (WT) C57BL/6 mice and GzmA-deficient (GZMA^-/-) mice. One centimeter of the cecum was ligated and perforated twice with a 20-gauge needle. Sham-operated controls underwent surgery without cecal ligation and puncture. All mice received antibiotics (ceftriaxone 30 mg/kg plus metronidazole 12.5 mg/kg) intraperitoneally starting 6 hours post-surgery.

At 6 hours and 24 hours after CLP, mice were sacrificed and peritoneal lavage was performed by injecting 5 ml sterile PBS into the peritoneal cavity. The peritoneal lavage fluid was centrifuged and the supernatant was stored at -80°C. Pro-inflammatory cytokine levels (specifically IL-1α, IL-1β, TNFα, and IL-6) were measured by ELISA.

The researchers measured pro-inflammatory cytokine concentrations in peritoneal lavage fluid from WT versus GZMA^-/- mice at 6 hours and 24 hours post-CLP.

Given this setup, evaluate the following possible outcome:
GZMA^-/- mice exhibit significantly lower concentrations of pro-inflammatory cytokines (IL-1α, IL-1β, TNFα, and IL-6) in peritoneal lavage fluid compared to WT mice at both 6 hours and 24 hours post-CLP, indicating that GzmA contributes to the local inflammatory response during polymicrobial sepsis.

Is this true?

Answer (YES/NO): NO